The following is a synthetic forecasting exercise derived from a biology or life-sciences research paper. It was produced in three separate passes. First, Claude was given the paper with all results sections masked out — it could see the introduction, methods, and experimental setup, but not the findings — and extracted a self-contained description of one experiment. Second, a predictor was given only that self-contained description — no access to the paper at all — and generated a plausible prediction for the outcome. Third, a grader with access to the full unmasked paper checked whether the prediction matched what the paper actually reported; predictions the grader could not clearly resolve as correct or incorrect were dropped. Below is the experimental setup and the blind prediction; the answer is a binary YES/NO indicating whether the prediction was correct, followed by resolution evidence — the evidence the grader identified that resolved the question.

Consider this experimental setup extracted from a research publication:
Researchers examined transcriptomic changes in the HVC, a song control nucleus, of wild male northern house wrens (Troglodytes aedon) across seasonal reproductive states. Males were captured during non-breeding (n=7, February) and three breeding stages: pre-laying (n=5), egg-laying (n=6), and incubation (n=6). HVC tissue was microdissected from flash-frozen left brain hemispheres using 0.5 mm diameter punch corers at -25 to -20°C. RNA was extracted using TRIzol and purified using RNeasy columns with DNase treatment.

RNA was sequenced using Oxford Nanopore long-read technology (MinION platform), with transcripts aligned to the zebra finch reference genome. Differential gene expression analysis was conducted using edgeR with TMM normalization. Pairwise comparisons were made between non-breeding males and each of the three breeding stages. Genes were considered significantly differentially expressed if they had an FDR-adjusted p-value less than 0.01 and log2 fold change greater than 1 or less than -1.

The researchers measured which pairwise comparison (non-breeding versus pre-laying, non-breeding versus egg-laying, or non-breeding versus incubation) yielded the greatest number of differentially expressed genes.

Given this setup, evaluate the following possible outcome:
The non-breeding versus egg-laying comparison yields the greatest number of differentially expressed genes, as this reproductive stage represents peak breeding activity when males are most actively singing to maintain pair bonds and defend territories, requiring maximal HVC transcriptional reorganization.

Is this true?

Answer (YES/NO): YES